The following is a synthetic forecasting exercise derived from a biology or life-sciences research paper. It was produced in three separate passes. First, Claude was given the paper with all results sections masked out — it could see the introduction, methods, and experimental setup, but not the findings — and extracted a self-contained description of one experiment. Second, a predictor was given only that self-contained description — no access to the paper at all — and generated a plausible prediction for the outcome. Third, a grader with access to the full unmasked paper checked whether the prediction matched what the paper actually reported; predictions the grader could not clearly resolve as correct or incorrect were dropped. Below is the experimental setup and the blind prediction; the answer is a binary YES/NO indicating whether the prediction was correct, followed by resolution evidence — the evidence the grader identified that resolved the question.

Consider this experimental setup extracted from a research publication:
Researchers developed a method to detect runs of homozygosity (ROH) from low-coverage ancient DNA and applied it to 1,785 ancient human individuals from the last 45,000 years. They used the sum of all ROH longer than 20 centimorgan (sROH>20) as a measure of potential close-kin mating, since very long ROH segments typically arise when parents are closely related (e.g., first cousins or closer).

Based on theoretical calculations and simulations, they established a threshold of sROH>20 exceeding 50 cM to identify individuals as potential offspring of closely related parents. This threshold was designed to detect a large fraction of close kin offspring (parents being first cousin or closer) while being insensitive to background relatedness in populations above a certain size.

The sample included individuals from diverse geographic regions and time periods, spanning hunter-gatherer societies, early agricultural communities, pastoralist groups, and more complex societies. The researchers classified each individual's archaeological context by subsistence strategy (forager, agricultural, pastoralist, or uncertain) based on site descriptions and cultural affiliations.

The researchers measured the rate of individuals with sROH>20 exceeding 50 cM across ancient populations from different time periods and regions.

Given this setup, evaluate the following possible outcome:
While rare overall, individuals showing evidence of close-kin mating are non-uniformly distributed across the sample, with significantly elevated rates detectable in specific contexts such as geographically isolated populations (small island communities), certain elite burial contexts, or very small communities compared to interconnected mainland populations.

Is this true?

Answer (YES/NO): NO